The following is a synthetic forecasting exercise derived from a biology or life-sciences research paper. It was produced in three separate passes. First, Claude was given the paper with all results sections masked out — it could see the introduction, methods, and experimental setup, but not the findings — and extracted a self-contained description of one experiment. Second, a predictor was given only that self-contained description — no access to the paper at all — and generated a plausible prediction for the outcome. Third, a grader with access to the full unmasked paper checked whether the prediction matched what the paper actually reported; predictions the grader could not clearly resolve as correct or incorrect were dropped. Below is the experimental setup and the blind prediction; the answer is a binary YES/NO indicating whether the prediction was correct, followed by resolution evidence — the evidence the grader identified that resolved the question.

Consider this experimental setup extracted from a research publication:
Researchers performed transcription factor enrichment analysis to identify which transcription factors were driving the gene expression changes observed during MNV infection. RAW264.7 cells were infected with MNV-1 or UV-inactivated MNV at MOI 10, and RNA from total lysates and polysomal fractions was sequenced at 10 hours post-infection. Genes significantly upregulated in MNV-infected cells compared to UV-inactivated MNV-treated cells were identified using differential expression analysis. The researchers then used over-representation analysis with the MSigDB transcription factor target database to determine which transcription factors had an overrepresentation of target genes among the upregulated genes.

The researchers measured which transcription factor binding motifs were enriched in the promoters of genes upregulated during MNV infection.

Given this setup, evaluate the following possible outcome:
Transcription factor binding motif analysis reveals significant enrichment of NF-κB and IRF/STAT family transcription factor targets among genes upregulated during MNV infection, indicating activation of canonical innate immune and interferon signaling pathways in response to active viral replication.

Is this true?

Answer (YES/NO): NO